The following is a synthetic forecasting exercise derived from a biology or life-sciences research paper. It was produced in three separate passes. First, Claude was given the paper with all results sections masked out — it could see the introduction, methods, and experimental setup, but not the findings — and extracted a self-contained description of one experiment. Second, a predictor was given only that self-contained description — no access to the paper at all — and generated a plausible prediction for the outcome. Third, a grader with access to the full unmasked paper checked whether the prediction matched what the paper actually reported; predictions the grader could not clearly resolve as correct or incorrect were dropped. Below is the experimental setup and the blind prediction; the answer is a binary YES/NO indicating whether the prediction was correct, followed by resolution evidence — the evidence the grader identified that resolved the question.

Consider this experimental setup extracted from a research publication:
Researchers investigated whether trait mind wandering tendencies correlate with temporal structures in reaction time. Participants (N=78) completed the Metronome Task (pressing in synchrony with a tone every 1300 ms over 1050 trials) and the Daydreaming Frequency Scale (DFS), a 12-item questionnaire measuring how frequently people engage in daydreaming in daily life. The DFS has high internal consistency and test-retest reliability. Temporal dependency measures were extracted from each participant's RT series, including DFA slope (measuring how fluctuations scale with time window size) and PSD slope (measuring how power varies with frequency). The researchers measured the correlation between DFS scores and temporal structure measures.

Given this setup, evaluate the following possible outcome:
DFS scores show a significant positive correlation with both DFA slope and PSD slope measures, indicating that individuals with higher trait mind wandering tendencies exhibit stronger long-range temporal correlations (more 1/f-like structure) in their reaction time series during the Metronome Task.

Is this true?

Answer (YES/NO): NO